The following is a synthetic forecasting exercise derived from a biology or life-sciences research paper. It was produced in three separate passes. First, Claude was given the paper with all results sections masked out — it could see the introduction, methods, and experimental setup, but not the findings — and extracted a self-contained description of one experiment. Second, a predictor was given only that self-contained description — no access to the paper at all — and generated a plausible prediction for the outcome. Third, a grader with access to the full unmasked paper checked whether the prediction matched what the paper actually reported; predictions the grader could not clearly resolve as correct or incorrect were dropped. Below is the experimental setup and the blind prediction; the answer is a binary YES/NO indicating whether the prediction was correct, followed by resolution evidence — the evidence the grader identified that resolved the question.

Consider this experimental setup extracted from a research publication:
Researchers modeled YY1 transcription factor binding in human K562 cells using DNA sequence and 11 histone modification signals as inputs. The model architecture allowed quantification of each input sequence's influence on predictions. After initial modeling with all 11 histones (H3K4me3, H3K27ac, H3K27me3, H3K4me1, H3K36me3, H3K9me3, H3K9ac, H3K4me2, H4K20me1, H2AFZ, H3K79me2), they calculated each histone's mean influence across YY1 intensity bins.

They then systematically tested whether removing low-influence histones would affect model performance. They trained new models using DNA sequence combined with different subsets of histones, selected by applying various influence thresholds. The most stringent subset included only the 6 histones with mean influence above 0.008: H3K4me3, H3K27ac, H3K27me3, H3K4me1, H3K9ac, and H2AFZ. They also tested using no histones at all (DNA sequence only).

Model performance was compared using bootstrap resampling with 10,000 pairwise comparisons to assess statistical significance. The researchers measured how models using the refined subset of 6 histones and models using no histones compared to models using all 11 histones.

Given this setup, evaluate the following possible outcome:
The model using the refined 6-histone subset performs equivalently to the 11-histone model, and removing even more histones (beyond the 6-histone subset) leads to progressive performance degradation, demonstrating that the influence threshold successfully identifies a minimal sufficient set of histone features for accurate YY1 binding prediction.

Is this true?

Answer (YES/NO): NO